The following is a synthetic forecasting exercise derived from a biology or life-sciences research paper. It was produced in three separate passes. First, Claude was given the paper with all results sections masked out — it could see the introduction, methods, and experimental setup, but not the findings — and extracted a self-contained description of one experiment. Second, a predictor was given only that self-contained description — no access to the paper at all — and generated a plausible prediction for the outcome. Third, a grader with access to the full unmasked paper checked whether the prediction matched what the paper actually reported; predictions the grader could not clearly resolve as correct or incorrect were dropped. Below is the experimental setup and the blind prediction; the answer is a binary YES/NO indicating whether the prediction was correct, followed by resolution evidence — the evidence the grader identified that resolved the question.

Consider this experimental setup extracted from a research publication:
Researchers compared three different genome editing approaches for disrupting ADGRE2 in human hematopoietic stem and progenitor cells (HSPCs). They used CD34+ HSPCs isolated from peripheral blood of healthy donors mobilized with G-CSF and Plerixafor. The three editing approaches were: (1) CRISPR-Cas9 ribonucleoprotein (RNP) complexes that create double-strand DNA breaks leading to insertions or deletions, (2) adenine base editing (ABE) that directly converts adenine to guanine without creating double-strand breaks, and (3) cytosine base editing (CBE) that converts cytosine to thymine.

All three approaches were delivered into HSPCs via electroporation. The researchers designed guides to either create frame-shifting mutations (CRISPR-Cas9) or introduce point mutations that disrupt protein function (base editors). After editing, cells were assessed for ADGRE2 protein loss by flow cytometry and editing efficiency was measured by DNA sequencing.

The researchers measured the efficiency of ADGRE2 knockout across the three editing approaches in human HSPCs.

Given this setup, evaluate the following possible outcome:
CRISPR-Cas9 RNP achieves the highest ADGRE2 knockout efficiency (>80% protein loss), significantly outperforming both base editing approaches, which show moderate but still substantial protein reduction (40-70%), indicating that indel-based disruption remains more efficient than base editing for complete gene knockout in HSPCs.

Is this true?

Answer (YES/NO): NO